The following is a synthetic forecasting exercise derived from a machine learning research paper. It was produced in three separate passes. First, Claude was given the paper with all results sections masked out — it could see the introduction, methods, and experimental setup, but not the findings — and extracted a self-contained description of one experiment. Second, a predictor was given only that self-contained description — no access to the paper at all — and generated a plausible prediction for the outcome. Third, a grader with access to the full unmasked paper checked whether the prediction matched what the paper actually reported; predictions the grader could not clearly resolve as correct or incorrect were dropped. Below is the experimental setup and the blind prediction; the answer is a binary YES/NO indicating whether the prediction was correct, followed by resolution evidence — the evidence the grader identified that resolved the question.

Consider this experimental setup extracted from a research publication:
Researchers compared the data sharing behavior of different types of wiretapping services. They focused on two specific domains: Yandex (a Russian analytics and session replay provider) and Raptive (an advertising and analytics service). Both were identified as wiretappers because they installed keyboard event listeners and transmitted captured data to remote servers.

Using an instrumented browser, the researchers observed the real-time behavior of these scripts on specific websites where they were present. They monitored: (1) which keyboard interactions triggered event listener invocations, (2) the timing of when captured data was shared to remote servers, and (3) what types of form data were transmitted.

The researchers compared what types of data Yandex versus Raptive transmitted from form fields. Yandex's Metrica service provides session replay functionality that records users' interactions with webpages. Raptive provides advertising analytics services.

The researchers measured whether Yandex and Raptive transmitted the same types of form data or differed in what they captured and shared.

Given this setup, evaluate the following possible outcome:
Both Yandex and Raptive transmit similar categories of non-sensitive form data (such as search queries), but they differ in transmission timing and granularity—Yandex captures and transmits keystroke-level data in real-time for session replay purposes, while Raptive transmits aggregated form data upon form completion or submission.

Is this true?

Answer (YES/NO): NO